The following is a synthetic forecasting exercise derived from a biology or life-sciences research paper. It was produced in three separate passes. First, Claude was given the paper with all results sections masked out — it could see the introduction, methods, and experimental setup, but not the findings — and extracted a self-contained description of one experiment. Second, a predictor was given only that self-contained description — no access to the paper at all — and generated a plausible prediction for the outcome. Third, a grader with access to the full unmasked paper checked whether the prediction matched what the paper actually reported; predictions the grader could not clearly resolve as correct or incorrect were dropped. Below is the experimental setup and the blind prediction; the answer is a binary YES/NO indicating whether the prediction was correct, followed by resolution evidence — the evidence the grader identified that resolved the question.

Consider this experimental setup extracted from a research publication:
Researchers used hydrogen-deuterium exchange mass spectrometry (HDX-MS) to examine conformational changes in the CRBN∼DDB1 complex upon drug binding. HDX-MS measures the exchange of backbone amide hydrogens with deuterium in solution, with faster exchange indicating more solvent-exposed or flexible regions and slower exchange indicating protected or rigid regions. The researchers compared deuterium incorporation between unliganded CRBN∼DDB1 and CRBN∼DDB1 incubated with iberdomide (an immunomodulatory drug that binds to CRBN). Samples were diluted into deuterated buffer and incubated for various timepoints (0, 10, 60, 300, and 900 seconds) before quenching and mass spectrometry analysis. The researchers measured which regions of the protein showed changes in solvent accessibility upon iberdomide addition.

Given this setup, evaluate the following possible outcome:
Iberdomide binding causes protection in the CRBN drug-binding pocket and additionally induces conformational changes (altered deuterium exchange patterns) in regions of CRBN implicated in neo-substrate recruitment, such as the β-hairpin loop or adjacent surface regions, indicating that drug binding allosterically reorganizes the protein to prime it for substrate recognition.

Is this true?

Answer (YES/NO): YES